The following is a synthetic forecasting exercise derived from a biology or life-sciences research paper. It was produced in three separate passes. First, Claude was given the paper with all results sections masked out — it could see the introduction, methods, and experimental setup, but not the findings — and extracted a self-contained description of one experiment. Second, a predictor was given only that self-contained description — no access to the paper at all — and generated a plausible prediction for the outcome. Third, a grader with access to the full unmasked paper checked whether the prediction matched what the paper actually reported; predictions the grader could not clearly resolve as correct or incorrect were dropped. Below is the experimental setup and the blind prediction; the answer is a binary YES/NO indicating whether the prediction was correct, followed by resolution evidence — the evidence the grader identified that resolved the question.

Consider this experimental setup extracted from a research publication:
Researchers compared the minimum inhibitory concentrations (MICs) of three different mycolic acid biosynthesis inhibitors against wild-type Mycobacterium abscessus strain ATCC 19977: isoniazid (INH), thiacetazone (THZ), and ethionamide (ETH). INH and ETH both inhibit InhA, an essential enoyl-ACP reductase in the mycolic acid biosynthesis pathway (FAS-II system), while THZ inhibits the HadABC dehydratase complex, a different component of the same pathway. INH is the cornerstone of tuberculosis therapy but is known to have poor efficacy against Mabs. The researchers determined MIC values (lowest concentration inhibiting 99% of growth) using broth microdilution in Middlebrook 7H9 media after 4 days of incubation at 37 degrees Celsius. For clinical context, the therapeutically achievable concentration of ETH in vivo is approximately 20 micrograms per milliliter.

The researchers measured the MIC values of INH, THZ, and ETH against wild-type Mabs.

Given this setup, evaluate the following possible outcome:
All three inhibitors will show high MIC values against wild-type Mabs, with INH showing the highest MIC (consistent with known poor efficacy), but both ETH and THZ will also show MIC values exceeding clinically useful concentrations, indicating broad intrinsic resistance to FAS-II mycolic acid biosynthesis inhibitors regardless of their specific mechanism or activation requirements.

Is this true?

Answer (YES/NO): NO